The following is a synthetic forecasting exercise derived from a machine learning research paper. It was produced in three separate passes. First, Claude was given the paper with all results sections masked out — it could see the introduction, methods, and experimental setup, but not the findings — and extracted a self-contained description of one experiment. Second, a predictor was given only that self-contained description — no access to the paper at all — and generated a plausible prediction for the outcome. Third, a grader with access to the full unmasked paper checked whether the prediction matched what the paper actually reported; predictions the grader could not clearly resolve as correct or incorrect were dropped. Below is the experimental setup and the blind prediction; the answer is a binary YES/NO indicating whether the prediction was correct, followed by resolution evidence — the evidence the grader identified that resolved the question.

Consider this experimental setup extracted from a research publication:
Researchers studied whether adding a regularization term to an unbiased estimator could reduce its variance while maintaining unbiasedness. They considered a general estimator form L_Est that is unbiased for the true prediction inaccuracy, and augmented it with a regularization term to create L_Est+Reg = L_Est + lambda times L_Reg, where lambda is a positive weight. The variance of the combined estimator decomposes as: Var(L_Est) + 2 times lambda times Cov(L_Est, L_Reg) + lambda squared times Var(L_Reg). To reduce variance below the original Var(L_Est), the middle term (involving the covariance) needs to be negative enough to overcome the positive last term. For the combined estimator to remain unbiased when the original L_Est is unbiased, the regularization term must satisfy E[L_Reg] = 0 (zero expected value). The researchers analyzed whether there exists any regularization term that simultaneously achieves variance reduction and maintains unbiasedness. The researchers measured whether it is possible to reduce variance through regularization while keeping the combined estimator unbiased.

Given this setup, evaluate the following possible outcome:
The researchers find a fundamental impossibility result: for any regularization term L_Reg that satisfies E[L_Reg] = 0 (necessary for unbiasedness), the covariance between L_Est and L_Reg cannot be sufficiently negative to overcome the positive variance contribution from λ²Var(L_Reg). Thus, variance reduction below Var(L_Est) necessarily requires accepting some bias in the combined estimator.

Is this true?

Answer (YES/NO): YES